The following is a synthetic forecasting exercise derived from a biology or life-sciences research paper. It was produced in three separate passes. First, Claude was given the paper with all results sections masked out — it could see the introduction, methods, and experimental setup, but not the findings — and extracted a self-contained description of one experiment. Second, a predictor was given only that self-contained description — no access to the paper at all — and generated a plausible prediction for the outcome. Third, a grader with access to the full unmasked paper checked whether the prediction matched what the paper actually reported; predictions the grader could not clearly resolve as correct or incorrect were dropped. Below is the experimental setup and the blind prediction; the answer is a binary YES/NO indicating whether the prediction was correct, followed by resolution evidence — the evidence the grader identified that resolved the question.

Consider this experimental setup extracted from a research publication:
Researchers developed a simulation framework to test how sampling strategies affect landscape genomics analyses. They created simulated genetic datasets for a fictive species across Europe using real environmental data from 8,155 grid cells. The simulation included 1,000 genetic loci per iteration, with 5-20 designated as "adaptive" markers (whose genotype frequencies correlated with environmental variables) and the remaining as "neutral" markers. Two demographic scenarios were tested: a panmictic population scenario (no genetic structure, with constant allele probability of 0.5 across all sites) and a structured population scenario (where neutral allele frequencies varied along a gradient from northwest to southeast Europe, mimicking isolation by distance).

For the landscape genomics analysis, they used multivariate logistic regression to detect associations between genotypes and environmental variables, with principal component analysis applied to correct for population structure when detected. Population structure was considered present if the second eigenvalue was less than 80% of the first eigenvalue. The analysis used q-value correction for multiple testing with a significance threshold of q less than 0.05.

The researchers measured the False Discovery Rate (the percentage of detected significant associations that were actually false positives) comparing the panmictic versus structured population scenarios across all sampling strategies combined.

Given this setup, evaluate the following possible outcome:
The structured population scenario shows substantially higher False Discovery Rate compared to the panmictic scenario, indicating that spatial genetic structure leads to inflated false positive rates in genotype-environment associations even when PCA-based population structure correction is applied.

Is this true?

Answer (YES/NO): YES